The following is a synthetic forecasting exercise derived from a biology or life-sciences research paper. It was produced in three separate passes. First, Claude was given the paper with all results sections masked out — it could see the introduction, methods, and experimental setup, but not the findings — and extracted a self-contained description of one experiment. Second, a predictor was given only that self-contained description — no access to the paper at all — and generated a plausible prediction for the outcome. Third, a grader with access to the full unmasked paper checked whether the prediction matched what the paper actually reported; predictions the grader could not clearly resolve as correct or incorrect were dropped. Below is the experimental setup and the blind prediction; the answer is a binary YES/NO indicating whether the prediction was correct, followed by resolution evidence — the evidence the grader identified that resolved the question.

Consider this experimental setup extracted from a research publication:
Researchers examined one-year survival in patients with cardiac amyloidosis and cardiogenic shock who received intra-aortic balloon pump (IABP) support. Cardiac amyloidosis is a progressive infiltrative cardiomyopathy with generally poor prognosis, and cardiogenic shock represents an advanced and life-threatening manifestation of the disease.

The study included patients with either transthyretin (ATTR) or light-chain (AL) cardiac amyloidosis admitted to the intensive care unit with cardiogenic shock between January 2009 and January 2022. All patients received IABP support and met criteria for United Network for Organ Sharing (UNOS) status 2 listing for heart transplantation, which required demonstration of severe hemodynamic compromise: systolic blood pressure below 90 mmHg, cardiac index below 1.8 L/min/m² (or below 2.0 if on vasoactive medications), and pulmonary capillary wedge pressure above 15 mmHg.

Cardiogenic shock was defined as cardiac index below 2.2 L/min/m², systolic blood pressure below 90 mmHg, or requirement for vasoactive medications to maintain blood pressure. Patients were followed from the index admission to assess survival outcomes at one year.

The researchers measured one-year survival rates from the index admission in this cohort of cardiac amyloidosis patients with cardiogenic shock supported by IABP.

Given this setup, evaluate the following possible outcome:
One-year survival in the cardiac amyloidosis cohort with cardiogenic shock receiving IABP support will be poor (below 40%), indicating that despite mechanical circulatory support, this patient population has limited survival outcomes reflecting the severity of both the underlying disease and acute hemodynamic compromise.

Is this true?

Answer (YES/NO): NO